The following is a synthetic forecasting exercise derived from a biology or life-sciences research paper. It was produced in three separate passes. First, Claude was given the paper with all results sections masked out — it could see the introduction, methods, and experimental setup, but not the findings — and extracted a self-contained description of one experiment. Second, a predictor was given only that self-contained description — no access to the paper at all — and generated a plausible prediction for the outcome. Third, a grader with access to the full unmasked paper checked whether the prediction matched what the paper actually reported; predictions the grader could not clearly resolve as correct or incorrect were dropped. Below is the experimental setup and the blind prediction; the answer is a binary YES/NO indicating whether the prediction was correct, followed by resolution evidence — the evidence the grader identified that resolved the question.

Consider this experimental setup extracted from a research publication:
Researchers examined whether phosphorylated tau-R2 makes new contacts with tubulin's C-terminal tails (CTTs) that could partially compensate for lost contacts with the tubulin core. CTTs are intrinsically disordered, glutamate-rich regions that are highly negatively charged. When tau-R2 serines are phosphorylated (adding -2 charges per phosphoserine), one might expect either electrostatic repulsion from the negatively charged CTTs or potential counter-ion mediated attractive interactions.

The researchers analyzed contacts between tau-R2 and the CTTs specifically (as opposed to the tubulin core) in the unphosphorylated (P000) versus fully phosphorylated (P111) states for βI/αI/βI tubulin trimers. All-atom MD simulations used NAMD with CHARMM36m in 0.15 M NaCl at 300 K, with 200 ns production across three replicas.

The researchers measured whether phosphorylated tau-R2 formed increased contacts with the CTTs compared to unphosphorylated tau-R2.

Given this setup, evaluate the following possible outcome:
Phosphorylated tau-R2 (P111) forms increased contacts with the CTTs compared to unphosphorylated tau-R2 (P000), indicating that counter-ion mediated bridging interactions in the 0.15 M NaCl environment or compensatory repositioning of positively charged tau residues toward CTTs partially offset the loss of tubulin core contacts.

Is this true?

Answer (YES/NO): YES